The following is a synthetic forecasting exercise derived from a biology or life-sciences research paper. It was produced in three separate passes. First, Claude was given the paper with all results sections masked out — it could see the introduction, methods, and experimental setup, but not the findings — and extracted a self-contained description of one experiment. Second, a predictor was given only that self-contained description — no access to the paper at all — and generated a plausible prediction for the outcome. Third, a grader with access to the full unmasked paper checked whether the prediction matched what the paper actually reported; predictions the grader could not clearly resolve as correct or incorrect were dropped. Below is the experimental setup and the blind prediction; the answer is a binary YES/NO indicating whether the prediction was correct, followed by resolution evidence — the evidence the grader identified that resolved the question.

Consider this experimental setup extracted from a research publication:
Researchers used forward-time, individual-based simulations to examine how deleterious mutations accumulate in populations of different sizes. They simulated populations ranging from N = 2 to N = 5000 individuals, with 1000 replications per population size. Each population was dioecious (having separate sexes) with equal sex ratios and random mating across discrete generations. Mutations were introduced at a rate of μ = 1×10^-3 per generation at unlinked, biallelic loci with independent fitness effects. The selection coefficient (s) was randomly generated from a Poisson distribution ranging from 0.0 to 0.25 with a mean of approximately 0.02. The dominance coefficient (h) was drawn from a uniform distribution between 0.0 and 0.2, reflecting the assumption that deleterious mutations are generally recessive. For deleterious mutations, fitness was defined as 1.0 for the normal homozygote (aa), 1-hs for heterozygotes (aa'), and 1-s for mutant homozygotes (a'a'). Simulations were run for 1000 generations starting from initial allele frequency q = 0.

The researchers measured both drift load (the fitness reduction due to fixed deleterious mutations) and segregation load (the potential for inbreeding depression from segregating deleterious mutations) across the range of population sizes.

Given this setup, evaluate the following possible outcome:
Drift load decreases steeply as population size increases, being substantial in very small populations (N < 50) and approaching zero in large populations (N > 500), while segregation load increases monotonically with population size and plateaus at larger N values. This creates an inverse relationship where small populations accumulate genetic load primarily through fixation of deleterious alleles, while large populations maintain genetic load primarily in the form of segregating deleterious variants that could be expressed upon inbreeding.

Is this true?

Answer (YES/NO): NO